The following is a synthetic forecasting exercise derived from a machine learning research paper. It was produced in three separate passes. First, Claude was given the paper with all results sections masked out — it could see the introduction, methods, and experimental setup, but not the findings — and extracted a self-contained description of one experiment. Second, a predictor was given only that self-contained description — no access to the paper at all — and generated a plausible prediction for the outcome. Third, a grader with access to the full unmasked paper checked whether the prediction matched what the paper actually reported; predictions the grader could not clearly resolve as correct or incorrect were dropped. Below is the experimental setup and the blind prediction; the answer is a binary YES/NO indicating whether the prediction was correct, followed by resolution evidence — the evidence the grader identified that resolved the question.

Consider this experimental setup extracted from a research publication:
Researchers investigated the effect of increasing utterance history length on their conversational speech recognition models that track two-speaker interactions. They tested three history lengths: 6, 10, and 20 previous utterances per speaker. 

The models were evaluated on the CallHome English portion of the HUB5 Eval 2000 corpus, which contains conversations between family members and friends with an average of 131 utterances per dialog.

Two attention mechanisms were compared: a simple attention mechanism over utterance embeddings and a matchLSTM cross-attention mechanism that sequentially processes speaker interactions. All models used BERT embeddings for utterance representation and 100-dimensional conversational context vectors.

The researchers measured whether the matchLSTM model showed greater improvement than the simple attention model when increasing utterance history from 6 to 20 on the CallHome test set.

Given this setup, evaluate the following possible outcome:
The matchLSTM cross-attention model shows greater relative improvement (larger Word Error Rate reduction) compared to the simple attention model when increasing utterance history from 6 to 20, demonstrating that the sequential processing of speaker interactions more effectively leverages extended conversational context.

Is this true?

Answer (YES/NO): YES